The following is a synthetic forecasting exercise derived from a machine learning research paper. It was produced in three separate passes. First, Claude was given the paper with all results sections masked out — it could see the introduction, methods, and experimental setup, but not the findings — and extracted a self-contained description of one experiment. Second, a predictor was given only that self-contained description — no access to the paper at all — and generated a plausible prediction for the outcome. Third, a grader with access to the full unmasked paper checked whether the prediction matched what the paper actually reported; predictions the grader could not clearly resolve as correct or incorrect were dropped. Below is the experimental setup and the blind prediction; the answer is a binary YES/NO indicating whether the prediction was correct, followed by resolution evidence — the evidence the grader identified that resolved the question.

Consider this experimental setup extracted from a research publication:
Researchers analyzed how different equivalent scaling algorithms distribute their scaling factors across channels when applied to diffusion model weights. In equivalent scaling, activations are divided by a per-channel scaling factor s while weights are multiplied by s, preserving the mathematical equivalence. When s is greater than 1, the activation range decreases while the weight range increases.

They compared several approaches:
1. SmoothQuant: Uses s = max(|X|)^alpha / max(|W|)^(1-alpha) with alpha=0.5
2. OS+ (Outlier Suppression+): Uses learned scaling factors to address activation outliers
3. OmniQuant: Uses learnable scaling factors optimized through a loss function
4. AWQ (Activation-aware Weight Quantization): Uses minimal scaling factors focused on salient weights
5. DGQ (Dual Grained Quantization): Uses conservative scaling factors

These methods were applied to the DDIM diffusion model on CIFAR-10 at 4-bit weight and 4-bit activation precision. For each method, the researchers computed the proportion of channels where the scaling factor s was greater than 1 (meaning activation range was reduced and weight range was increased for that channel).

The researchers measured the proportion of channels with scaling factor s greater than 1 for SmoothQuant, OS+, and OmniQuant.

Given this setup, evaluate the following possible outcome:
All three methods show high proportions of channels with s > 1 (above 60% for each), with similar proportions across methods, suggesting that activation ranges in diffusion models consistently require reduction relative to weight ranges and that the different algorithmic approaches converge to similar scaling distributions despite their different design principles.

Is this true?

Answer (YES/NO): YES